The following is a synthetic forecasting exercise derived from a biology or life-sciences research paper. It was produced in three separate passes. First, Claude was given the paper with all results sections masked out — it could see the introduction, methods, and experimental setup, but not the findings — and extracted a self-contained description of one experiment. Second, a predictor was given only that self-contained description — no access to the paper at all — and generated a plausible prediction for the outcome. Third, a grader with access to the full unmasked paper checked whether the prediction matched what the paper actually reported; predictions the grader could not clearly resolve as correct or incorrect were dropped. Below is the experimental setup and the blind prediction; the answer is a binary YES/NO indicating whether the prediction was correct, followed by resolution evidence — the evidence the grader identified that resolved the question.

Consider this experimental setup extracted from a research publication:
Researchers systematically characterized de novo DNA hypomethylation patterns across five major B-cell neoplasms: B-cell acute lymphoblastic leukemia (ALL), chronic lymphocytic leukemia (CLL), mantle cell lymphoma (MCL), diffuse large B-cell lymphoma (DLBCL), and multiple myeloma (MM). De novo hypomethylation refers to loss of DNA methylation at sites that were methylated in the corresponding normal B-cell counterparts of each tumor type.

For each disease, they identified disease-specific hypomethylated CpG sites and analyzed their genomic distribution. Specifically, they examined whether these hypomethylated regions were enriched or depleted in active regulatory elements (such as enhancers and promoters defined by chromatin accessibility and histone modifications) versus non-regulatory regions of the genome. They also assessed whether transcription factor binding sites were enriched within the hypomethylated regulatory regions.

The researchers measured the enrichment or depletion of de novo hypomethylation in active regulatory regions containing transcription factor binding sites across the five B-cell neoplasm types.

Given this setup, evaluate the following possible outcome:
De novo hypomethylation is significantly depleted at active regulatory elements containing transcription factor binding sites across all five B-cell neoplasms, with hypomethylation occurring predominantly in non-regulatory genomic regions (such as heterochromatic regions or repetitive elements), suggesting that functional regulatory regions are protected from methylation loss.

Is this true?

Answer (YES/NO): NO